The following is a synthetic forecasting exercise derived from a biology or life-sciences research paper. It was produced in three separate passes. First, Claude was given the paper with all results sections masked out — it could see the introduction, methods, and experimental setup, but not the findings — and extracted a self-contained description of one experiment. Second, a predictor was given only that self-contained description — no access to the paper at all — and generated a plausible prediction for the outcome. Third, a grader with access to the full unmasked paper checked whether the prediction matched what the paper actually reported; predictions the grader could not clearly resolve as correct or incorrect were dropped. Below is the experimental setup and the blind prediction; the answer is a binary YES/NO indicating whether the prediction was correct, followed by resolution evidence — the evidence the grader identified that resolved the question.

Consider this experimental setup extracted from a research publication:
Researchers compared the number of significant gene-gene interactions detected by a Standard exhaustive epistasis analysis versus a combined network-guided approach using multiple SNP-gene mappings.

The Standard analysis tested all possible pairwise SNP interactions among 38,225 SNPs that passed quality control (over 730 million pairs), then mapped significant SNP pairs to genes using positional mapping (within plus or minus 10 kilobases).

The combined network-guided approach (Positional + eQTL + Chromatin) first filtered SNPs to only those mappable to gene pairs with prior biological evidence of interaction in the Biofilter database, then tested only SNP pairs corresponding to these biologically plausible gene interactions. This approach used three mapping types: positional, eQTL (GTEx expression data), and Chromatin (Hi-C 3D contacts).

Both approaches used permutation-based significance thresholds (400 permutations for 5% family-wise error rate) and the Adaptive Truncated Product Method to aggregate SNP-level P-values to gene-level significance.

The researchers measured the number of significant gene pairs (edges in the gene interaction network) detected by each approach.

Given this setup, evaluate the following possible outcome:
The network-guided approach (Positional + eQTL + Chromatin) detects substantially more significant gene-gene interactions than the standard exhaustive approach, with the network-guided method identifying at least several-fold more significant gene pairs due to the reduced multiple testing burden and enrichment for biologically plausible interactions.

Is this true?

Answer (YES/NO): NO